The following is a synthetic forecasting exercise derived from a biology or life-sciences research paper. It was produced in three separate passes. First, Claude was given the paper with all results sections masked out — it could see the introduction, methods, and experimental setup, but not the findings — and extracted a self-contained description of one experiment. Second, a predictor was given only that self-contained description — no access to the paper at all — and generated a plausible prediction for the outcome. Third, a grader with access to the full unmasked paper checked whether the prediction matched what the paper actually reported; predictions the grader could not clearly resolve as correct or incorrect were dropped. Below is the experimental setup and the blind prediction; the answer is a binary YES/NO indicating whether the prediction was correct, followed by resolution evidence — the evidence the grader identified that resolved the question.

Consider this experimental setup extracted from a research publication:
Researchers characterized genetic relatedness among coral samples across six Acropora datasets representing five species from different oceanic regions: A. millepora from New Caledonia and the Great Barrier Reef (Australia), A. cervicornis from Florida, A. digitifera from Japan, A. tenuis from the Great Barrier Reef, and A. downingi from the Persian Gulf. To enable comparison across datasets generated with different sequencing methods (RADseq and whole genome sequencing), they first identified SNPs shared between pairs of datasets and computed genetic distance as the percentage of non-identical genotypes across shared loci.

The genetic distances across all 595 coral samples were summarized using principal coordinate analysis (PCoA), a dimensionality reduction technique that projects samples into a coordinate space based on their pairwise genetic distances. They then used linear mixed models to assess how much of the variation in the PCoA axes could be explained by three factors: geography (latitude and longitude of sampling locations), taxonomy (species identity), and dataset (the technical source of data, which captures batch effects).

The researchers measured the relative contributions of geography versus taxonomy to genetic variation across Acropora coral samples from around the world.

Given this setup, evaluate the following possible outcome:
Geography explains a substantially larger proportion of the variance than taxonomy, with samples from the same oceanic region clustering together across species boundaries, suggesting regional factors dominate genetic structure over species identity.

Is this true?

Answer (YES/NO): NO